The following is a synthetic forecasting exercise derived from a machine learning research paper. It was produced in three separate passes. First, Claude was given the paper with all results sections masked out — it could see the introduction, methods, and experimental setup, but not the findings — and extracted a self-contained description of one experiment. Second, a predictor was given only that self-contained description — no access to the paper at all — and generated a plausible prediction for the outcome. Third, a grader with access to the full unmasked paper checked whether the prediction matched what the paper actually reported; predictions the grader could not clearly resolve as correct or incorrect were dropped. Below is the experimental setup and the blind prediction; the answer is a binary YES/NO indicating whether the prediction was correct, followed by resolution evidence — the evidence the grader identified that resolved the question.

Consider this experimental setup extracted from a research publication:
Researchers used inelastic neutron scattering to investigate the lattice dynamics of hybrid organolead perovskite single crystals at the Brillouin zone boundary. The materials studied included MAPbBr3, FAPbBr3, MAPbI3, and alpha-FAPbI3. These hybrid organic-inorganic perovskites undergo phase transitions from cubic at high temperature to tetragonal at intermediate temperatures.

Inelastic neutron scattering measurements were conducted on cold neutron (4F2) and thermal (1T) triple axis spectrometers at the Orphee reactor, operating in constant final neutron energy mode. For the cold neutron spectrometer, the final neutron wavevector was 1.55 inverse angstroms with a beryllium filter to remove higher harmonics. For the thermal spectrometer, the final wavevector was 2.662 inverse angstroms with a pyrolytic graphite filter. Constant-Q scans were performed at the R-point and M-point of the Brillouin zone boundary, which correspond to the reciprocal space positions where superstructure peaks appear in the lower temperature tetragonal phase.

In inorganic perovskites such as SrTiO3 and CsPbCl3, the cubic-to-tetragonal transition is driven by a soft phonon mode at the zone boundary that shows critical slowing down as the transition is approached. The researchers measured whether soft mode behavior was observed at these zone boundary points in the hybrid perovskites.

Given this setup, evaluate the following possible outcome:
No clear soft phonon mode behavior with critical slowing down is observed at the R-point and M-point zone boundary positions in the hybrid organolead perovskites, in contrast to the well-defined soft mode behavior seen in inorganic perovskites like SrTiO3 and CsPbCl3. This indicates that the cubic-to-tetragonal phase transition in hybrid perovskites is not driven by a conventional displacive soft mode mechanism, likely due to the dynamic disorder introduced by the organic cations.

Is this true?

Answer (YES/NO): NO